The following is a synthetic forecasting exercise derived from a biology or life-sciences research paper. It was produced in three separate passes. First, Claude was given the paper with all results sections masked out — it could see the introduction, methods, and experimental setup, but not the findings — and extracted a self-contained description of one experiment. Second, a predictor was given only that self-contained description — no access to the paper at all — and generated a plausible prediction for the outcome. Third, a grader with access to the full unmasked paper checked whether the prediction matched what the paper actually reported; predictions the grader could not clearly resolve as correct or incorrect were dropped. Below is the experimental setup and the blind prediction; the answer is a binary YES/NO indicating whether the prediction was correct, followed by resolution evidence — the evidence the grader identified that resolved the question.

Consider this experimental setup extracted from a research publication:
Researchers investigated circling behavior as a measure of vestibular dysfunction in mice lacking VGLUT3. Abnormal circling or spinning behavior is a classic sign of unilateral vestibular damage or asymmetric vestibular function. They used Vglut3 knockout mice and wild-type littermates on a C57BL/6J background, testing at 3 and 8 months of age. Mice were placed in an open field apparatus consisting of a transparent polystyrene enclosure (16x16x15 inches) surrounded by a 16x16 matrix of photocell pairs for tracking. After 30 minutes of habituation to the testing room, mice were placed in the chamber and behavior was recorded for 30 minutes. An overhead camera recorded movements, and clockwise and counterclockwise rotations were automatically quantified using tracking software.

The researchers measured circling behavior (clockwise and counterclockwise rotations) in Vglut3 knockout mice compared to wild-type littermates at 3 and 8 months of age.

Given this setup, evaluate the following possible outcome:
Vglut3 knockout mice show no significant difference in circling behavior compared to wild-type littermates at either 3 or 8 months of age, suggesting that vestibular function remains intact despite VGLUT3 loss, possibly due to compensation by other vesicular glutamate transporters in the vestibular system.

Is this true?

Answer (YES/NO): NO